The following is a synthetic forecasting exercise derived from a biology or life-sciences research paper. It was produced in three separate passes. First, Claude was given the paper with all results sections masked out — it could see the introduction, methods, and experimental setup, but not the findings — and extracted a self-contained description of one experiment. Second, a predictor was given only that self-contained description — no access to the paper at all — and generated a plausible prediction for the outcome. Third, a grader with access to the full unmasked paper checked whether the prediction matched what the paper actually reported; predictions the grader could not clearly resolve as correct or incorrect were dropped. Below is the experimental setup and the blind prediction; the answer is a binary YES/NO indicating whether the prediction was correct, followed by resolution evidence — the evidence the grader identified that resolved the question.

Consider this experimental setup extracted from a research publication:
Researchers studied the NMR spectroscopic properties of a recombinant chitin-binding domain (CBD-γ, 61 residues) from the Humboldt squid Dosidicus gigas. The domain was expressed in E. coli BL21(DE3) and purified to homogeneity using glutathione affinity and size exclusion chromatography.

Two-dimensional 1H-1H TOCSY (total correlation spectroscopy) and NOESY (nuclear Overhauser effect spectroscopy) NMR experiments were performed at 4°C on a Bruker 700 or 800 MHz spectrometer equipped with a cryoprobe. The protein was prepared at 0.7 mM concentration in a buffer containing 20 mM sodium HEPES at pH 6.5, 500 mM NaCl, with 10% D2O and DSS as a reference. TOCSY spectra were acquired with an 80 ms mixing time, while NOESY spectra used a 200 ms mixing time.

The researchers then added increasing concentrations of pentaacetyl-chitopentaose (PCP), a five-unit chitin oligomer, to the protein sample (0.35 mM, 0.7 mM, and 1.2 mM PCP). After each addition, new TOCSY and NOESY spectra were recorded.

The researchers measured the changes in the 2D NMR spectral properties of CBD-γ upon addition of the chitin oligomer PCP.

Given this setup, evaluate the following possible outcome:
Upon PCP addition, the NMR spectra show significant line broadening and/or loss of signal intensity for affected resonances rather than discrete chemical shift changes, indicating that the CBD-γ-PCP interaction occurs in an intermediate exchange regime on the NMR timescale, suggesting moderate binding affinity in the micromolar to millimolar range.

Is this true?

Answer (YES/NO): NO